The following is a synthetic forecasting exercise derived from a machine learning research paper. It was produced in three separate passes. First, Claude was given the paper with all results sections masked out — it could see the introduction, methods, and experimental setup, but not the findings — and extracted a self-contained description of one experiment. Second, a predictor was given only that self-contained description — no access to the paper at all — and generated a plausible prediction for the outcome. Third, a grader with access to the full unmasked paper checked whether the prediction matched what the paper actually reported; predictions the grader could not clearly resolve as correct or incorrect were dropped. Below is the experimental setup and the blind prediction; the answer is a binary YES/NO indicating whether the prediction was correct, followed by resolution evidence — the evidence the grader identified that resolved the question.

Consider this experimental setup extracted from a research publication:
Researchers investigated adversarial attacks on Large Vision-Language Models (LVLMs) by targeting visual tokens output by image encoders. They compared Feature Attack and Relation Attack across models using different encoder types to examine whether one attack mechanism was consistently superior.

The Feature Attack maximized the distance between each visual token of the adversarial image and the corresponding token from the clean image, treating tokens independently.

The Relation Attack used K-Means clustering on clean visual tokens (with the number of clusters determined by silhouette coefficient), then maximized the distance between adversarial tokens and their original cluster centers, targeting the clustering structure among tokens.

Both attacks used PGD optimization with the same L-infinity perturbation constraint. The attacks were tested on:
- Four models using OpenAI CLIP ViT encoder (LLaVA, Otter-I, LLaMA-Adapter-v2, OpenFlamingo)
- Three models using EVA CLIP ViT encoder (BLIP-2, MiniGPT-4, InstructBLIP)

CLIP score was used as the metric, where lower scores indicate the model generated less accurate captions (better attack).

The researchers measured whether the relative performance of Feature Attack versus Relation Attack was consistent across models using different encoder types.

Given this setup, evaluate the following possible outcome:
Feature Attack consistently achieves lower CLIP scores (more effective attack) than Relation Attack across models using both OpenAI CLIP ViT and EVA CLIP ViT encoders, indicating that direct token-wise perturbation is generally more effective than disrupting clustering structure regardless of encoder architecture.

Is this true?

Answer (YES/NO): NO